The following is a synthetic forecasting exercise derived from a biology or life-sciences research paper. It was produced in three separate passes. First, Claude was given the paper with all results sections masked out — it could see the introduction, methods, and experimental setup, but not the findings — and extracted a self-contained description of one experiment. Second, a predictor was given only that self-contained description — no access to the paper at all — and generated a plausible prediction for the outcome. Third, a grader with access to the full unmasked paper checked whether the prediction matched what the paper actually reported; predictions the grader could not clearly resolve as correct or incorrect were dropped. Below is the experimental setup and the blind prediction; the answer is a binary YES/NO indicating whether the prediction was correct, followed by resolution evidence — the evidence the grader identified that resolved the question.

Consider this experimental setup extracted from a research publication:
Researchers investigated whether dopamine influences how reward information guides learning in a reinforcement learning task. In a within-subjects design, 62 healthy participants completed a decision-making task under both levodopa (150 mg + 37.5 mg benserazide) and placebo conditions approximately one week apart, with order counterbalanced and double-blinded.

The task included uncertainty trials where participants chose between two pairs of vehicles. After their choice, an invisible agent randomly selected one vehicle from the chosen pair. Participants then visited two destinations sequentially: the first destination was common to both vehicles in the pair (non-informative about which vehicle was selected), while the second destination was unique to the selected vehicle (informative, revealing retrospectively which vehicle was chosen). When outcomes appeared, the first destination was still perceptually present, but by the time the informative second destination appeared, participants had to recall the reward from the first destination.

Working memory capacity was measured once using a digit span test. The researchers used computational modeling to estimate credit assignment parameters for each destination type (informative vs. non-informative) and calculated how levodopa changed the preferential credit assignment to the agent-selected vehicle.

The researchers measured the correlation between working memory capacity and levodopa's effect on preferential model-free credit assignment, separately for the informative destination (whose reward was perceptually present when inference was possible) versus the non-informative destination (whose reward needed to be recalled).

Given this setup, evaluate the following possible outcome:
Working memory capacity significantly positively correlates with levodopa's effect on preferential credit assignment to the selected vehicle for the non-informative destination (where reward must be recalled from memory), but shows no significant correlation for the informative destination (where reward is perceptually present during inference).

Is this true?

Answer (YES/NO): YES